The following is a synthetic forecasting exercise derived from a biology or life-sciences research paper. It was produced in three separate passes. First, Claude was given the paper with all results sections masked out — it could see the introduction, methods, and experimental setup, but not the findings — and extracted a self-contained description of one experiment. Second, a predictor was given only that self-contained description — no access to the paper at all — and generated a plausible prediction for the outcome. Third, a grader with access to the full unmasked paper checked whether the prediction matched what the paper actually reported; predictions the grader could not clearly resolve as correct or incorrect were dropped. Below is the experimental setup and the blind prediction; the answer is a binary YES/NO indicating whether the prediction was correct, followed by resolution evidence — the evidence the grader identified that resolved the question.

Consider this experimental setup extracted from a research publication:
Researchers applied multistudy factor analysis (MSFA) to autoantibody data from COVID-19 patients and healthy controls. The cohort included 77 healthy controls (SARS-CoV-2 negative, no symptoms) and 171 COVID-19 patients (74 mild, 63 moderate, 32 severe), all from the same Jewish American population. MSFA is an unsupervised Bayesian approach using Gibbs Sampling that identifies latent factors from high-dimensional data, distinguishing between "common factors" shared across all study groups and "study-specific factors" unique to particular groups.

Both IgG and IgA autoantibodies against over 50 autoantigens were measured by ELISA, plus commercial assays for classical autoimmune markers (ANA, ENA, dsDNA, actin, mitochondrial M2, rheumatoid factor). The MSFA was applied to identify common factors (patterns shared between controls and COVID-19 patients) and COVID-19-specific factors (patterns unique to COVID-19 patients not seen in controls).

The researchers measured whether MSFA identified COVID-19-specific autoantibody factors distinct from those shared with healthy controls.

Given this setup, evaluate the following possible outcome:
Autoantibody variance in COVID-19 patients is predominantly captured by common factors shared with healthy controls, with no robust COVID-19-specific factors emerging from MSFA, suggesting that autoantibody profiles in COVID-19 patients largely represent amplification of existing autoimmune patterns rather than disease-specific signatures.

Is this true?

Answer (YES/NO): NO